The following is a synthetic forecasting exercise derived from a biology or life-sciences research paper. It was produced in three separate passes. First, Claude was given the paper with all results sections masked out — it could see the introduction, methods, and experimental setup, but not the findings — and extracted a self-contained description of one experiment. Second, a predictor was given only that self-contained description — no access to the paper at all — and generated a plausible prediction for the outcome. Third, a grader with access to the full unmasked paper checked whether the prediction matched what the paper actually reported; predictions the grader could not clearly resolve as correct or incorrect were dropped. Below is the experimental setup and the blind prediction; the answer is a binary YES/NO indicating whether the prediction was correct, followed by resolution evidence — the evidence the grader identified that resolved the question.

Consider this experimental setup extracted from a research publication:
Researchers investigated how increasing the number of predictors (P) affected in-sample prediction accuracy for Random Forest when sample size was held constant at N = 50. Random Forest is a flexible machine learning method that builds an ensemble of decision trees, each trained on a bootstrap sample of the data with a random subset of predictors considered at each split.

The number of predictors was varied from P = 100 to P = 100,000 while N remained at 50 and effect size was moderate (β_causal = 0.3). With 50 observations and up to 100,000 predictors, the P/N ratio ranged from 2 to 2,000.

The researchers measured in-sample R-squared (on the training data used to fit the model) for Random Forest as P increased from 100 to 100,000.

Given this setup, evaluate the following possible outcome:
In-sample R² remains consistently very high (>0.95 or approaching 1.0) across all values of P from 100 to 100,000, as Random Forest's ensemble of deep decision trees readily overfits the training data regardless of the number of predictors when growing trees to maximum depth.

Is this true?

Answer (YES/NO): NO